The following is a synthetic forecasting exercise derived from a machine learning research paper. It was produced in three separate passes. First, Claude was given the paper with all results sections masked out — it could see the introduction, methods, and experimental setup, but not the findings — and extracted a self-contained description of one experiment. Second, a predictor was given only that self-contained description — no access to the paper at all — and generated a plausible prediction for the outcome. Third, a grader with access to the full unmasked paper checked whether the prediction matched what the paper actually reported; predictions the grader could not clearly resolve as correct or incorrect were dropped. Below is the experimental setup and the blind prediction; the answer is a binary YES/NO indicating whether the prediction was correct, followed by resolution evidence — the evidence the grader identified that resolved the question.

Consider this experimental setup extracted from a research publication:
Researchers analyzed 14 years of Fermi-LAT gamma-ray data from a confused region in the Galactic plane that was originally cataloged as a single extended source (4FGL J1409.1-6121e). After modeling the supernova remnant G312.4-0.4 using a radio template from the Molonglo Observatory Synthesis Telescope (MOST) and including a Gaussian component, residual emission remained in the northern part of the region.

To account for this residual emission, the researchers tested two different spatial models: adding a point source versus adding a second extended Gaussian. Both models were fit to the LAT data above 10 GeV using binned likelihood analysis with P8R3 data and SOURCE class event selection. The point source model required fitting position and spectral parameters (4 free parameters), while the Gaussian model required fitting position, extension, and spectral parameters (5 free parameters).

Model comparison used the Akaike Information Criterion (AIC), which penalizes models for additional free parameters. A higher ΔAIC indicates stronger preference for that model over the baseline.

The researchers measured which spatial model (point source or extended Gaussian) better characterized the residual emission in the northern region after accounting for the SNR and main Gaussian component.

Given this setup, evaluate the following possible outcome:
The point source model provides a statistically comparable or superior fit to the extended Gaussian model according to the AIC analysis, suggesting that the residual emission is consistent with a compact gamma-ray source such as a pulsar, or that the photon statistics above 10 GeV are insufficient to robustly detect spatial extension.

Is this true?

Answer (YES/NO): NO